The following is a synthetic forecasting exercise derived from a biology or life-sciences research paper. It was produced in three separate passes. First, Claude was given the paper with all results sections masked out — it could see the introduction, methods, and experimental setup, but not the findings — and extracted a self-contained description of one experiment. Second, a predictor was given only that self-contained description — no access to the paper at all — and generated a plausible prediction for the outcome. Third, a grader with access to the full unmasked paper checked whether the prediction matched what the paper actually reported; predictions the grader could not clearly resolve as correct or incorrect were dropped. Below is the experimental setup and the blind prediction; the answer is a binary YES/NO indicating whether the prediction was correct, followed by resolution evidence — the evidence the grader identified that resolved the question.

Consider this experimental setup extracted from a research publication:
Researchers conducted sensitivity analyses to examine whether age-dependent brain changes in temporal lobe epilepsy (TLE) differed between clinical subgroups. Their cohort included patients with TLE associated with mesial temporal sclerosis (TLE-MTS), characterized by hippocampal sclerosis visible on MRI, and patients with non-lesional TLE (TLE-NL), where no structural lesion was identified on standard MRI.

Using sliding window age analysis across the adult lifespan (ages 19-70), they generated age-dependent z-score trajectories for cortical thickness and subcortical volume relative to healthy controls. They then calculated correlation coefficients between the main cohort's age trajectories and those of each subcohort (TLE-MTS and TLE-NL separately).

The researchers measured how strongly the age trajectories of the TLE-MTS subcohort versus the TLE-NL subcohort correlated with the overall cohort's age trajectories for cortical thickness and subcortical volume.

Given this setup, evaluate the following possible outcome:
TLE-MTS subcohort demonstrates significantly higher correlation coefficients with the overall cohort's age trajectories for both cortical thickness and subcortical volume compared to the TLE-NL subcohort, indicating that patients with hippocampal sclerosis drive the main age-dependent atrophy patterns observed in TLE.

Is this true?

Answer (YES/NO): YES